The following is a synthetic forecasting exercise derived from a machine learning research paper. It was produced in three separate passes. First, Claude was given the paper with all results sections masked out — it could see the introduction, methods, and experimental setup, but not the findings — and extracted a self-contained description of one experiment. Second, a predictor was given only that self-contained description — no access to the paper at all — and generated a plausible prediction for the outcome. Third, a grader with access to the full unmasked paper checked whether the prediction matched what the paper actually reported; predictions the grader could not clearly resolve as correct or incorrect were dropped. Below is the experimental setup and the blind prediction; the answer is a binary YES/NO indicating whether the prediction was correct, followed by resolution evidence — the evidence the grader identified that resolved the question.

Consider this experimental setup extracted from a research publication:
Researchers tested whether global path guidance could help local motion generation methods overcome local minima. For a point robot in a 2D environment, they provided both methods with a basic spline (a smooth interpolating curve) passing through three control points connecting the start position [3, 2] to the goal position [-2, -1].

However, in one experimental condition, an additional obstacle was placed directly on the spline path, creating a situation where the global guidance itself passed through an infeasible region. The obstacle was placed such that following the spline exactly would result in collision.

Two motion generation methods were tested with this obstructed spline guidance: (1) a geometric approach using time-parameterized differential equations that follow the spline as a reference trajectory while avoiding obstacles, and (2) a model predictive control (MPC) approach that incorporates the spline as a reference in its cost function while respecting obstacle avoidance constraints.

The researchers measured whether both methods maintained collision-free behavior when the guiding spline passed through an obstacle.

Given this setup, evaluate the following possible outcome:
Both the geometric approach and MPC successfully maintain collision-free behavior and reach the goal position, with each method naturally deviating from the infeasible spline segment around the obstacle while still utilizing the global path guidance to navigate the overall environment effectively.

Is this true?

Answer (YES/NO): YES